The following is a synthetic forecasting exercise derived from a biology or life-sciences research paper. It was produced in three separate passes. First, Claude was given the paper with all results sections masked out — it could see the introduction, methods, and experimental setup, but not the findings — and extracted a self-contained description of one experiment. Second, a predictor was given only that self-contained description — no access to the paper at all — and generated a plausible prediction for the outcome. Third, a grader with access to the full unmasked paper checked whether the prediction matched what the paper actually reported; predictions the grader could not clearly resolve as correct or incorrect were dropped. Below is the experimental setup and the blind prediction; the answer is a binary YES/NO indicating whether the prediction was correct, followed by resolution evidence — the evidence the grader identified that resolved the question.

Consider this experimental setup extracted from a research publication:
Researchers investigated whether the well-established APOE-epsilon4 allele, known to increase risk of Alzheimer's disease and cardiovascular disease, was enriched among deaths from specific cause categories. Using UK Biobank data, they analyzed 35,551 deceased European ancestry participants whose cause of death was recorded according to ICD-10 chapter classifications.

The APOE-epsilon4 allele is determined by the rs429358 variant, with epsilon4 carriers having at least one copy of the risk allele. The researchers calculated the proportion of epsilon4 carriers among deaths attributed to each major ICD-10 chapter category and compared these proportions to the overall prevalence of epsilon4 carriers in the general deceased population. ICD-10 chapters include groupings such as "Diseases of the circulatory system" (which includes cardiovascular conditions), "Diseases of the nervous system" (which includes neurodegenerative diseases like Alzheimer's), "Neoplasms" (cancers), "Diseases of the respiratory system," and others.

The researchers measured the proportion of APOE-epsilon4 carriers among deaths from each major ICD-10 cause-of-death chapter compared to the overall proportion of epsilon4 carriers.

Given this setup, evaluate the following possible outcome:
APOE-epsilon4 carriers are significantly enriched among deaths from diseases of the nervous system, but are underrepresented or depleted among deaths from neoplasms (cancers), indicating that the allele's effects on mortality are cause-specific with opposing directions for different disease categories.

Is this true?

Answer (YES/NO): NO